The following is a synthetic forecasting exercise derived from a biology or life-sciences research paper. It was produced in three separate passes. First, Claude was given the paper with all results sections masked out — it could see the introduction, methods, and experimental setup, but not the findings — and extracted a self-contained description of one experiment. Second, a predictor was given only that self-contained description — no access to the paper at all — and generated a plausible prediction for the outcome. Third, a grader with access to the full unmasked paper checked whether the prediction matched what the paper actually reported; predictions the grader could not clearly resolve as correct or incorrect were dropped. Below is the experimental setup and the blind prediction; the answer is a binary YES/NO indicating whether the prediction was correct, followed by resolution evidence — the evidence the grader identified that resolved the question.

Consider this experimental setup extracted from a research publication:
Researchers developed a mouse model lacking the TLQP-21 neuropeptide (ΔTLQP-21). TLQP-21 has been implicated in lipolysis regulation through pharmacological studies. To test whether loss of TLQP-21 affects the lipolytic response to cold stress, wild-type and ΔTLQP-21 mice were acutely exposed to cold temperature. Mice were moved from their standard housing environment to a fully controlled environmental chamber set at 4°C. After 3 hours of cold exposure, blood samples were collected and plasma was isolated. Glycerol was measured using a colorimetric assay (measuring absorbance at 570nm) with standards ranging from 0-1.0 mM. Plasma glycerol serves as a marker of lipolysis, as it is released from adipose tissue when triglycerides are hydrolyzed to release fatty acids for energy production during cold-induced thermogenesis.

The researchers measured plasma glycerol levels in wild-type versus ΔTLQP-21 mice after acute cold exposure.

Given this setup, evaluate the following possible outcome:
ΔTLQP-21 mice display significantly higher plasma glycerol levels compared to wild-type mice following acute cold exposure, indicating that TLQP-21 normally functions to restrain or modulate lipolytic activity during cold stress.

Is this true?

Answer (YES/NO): NO